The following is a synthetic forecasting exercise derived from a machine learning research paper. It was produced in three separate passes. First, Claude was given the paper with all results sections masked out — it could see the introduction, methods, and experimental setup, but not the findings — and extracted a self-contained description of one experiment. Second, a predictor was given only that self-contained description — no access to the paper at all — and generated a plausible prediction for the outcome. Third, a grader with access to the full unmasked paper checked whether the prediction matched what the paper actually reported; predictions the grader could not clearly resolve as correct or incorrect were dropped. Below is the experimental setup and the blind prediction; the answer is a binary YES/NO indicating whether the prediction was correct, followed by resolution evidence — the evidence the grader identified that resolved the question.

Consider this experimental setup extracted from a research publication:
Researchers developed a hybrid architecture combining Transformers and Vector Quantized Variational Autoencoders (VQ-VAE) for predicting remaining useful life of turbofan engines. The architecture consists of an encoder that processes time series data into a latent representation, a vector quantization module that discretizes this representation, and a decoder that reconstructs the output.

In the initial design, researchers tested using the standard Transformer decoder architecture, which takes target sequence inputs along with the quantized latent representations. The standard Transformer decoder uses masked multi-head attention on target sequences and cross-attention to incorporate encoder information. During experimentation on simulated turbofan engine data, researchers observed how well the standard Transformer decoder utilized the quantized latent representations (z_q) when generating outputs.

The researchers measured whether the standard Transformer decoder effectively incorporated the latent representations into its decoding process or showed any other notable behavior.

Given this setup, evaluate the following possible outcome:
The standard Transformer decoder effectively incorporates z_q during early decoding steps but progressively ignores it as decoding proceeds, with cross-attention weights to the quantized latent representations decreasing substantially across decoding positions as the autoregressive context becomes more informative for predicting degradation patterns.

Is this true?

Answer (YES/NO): NO